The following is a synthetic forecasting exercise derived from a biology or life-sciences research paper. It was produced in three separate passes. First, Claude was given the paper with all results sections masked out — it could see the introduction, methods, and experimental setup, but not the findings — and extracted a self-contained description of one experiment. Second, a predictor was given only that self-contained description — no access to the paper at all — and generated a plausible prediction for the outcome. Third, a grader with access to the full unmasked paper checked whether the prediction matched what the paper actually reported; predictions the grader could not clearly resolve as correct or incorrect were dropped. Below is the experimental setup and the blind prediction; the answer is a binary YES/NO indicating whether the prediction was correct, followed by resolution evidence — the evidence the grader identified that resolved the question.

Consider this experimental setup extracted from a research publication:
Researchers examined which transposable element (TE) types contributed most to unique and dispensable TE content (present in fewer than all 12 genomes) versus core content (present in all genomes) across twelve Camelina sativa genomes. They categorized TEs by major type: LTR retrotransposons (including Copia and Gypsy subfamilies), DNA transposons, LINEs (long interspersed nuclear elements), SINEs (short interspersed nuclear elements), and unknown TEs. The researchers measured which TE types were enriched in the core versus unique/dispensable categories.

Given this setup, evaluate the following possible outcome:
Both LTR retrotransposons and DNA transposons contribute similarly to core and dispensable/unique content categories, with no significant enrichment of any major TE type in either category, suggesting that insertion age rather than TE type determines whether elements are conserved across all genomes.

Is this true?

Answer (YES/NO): NO